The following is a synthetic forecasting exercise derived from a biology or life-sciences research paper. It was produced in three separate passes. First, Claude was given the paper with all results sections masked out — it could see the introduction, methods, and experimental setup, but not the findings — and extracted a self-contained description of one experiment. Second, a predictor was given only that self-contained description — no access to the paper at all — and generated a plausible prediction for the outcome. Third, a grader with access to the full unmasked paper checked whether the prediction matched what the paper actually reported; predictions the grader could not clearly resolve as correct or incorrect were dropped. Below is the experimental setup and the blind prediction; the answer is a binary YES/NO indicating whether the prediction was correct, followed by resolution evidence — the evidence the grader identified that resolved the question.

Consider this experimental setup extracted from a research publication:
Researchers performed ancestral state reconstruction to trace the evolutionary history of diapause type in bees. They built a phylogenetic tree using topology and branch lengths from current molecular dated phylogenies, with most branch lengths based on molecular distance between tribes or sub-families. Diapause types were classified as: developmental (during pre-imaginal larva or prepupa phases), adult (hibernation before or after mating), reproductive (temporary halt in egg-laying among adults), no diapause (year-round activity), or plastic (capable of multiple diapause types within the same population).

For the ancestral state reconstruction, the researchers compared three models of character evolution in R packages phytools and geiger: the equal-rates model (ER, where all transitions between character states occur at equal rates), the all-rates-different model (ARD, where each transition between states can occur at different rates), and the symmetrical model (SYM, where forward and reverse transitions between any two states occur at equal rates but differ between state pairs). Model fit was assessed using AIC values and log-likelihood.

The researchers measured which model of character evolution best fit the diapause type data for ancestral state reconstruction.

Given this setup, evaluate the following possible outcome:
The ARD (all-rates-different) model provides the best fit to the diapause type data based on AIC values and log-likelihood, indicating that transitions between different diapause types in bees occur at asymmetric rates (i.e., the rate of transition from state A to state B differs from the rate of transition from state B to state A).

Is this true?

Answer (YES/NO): YES